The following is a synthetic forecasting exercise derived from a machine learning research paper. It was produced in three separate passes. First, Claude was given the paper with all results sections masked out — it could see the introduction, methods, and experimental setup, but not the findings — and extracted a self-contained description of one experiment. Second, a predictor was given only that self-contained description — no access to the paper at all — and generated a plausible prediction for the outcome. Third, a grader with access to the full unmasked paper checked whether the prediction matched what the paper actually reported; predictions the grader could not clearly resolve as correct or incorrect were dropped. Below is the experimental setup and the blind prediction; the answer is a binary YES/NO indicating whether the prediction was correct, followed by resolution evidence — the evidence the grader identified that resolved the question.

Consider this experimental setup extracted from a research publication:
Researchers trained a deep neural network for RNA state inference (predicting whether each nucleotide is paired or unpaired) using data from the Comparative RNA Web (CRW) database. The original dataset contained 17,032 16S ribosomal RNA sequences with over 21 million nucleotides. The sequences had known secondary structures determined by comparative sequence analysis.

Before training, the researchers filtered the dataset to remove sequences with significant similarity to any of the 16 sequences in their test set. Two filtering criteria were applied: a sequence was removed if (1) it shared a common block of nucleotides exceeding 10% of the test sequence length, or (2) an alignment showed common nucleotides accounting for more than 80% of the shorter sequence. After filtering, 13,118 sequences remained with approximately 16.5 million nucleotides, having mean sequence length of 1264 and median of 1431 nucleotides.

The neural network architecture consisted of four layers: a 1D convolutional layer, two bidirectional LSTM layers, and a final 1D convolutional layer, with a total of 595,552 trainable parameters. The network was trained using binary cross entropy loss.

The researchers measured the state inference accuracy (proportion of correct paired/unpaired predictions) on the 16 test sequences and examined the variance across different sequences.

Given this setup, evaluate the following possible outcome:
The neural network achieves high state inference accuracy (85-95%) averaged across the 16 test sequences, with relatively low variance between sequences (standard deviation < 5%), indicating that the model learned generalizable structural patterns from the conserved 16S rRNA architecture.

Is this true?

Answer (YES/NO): NO